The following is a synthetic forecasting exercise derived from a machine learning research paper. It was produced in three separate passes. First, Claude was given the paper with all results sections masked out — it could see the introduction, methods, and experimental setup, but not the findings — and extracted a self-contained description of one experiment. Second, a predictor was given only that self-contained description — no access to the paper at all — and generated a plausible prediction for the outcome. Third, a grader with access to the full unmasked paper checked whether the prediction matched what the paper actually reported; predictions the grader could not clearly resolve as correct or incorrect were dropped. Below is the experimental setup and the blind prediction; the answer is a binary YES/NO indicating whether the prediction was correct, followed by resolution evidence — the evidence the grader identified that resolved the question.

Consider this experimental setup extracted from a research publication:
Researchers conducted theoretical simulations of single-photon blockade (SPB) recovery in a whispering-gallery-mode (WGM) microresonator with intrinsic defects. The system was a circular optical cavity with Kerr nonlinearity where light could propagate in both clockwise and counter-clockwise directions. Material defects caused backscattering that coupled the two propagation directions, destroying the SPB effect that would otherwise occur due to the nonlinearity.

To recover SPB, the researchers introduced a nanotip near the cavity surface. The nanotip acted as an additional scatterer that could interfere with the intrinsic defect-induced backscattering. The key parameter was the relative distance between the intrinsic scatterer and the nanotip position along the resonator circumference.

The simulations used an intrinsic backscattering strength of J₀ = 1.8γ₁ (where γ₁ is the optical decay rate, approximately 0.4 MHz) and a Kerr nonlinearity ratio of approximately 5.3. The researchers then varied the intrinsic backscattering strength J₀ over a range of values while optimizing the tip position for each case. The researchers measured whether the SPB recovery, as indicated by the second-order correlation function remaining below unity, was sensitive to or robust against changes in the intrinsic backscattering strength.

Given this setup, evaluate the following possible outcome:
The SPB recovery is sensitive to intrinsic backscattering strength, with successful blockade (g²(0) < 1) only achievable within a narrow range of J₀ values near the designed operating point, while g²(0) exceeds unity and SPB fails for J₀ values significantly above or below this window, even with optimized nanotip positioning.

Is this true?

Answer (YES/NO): NO